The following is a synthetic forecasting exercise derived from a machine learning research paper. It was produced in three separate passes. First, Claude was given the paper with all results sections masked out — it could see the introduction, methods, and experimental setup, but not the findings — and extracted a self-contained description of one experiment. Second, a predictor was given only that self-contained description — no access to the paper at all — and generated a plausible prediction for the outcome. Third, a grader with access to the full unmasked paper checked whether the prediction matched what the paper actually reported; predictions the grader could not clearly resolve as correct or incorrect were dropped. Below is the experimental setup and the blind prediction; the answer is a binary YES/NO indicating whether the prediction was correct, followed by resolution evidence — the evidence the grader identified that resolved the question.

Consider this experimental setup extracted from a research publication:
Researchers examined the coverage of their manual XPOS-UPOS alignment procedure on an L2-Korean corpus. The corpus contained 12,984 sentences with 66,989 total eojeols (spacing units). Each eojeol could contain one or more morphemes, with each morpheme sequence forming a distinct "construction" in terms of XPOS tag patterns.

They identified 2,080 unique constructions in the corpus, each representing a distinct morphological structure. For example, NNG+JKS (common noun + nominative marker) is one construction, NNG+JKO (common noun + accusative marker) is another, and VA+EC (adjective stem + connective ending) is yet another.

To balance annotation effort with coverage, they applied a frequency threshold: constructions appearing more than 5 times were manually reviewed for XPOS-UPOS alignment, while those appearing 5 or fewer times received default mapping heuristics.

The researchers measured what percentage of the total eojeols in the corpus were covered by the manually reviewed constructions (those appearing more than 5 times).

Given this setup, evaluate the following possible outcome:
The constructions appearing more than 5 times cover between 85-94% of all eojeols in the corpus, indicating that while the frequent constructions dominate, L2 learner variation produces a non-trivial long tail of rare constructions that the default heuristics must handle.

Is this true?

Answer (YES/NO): NO